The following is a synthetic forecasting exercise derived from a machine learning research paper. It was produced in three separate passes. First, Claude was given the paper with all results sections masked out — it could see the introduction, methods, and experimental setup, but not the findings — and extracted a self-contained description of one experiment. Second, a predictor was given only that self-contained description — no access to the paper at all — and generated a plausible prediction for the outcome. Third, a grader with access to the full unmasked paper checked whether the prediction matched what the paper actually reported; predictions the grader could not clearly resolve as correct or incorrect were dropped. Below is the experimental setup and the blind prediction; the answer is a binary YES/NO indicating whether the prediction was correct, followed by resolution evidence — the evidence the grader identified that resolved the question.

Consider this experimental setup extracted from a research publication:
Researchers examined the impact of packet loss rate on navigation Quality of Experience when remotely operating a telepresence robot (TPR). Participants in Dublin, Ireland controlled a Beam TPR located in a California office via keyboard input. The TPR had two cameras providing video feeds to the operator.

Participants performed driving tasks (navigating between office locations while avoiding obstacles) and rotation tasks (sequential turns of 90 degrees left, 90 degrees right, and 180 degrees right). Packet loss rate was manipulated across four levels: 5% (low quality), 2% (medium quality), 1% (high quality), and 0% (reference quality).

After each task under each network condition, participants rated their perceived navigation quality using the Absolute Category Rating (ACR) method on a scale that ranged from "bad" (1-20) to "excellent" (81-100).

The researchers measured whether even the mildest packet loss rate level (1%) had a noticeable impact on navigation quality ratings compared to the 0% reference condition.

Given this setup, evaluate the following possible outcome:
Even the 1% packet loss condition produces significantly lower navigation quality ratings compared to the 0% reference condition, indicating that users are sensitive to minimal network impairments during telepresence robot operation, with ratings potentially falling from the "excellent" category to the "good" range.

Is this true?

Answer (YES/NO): YES